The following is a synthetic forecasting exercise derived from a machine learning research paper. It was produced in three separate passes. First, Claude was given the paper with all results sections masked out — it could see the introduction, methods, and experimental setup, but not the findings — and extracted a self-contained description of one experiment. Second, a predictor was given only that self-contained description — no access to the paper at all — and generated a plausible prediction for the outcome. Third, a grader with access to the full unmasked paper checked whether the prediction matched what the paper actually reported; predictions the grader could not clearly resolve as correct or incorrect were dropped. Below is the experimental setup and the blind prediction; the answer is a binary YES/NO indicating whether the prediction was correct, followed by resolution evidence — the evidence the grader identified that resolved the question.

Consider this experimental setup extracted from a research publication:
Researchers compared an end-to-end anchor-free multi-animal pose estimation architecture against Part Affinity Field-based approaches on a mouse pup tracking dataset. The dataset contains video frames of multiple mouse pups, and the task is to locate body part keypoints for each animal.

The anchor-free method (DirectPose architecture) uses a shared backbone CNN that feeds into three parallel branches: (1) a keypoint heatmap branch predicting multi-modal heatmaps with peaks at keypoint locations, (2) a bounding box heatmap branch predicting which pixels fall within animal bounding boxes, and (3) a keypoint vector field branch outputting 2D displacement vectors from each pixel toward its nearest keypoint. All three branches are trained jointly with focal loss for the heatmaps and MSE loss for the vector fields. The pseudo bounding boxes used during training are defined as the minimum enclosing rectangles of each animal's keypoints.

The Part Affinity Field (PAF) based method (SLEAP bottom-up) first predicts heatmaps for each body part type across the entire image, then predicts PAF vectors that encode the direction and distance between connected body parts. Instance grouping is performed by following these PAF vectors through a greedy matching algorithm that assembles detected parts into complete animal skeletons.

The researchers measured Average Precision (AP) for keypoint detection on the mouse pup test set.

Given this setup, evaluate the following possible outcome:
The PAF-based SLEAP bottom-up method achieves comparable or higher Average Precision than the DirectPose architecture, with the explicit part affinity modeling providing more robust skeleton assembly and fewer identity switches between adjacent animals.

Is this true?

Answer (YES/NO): NO